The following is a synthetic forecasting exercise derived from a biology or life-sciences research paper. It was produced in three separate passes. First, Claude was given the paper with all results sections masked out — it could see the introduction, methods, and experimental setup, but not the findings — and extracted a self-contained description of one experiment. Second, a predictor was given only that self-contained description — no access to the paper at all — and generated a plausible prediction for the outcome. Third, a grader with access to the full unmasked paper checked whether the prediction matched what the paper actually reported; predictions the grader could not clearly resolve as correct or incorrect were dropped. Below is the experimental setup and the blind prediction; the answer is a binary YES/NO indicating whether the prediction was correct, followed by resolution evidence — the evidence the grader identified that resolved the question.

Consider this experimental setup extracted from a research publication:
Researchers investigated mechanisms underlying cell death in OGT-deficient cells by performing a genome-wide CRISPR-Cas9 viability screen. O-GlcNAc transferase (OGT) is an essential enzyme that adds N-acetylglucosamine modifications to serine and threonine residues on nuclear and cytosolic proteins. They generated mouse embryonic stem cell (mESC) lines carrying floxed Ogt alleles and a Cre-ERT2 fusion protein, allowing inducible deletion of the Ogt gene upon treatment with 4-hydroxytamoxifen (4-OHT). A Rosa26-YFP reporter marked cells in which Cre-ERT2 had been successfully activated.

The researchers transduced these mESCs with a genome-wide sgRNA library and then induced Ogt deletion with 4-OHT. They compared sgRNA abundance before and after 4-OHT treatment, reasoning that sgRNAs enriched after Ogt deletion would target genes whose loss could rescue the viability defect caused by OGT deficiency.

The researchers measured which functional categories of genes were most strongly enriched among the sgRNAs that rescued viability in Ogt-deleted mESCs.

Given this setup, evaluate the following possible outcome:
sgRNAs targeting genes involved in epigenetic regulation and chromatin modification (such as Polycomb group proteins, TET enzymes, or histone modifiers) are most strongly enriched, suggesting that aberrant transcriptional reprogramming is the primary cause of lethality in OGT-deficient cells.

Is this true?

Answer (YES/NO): NO